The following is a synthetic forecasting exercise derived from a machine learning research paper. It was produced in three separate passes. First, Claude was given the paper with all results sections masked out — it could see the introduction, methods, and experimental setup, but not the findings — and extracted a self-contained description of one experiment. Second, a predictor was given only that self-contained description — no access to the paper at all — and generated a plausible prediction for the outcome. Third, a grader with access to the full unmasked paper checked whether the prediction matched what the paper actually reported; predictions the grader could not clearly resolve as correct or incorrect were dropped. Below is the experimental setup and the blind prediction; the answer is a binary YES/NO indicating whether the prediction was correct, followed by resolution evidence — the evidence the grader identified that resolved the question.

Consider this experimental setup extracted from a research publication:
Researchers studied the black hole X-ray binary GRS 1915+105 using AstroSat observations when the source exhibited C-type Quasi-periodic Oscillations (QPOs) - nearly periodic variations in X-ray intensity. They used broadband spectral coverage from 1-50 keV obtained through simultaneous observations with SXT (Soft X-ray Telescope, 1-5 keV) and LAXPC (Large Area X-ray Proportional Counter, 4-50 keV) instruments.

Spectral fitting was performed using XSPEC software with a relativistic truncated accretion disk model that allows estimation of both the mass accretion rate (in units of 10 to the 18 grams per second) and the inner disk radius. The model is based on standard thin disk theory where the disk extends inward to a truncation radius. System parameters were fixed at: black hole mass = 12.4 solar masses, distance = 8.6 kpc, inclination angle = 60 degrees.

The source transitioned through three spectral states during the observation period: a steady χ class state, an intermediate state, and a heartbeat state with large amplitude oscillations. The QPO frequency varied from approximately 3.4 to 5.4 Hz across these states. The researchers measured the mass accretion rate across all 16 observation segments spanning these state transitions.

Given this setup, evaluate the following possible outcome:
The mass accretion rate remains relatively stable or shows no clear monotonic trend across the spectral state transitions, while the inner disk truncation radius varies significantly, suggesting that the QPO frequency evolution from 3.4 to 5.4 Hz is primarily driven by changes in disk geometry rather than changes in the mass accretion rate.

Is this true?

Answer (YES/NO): NO